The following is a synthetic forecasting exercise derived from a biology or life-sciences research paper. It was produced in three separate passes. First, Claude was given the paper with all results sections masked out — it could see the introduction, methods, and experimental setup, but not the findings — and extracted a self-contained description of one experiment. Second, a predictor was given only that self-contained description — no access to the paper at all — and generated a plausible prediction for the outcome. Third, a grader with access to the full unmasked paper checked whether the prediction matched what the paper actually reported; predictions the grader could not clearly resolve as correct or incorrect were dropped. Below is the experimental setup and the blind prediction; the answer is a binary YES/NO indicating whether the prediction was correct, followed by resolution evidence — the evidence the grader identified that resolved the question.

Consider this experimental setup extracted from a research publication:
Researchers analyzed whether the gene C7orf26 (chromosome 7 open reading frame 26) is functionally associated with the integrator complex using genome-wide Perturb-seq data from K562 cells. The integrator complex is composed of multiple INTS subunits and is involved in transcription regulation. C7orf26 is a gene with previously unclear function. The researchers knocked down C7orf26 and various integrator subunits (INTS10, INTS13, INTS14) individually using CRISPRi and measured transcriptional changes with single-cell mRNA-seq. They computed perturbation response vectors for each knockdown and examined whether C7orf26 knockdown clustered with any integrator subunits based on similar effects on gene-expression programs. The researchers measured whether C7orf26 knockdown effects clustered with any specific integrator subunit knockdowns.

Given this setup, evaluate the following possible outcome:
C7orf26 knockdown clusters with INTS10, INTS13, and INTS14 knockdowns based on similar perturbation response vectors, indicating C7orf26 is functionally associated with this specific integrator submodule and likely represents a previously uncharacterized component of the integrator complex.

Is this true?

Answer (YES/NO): YES